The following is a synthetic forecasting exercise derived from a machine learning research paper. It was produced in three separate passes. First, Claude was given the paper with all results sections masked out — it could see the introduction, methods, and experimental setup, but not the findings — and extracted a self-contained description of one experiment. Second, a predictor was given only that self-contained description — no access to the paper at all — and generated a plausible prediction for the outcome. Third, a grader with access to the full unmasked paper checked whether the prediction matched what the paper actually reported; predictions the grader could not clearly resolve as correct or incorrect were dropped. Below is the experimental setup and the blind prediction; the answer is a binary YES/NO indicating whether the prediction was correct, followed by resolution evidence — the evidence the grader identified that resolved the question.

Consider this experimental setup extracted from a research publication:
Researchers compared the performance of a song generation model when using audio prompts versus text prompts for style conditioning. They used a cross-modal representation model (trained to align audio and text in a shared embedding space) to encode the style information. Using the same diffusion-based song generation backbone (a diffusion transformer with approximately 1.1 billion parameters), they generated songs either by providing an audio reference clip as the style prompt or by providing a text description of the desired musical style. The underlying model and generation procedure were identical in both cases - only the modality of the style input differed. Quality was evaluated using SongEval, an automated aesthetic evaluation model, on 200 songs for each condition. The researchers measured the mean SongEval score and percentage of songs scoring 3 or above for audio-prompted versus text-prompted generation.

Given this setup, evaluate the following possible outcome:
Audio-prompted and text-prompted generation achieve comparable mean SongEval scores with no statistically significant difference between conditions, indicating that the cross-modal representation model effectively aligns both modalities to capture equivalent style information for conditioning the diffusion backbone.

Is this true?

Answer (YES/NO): NO